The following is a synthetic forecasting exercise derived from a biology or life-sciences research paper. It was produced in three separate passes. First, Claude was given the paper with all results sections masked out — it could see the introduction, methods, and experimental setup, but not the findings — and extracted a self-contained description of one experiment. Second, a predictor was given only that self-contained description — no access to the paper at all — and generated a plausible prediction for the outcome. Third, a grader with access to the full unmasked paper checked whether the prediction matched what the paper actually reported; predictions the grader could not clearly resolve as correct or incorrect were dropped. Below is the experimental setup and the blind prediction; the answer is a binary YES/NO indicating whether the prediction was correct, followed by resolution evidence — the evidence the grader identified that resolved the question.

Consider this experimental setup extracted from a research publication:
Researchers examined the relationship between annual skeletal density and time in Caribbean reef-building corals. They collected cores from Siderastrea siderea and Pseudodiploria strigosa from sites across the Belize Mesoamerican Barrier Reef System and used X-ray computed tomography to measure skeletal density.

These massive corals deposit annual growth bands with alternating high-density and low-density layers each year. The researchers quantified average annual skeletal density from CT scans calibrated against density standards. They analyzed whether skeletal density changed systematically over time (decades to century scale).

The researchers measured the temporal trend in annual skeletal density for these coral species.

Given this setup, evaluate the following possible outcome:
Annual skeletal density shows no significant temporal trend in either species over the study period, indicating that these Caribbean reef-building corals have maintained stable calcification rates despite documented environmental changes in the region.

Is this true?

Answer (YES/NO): NO